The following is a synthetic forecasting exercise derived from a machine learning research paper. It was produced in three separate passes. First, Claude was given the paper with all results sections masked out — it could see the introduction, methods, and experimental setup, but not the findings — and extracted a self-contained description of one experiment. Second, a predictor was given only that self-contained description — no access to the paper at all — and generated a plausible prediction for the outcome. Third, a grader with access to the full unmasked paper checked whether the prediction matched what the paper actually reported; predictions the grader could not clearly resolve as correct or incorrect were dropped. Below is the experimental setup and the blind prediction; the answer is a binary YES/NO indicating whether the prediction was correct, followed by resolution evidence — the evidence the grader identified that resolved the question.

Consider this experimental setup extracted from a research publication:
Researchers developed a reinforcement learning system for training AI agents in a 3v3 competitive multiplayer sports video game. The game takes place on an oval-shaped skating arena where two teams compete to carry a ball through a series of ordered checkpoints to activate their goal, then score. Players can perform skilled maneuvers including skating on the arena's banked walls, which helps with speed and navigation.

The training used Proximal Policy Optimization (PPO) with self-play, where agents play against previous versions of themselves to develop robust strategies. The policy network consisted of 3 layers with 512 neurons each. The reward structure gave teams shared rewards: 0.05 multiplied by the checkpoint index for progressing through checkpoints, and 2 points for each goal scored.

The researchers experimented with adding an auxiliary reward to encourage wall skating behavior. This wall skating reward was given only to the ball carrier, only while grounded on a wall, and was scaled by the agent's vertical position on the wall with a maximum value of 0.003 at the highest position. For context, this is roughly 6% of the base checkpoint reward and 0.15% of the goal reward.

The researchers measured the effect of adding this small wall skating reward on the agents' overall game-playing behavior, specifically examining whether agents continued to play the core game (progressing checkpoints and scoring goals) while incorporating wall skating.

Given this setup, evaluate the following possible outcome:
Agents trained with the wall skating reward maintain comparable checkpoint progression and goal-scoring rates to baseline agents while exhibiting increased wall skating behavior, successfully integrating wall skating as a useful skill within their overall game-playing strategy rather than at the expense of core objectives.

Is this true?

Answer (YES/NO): NO